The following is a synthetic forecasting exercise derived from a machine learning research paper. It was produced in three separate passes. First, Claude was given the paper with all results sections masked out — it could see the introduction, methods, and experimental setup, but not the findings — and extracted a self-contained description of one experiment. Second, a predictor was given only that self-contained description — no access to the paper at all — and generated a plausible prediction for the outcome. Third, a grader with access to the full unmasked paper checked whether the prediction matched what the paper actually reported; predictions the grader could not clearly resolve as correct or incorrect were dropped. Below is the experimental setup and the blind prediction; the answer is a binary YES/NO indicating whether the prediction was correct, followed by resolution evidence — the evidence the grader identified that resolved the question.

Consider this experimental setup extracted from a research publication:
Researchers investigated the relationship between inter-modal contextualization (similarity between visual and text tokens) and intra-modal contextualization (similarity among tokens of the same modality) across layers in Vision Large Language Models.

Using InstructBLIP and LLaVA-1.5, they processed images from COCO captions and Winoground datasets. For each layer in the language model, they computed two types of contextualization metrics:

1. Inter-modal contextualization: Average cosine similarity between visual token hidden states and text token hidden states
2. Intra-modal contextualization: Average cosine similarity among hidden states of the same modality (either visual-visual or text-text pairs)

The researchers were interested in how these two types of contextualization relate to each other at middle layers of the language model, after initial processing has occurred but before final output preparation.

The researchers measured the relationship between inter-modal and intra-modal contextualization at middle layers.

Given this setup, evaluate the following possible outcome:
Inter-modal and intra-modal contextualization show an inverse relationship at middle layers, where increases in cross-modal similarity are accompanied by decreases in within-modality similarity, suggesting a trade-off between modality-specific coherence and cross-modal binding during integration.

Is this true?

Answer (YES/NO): NO